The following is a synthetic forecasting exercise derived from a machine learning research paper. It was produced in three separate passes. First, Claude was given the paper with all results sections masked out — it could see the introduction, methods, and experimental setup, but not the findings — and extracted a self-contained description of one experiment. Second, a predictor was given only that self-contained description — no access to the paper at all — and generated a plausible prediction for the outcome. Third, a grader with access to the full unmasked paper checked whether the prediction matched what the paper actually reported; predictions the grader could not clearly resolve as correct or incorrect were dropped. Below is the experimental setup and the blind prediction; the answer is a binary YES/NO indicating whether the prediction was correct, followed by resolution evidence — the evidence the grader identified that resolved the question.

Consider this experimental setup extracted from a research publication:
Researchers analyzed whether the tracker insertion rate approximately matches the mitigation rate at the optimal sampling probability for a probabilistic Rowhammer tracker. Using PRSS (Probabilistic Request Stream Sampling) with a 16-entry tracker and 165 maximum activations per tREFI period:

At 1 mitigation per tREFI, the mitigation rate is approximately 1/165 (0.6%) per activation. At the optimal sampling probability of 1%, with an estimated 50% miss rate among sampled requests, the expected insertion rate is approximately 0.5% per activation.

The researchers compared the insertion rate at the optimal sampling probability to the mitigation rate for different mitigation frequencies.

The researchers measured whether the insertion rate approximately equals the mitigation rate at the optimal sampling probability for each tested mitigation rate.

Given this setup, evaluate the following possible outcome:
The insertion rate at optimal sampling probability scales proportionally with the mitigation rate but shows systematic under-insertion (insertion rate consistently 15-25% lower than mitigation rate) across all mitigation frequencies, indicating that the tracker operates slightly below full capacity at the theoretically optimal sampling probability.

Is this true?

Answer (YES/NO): NO